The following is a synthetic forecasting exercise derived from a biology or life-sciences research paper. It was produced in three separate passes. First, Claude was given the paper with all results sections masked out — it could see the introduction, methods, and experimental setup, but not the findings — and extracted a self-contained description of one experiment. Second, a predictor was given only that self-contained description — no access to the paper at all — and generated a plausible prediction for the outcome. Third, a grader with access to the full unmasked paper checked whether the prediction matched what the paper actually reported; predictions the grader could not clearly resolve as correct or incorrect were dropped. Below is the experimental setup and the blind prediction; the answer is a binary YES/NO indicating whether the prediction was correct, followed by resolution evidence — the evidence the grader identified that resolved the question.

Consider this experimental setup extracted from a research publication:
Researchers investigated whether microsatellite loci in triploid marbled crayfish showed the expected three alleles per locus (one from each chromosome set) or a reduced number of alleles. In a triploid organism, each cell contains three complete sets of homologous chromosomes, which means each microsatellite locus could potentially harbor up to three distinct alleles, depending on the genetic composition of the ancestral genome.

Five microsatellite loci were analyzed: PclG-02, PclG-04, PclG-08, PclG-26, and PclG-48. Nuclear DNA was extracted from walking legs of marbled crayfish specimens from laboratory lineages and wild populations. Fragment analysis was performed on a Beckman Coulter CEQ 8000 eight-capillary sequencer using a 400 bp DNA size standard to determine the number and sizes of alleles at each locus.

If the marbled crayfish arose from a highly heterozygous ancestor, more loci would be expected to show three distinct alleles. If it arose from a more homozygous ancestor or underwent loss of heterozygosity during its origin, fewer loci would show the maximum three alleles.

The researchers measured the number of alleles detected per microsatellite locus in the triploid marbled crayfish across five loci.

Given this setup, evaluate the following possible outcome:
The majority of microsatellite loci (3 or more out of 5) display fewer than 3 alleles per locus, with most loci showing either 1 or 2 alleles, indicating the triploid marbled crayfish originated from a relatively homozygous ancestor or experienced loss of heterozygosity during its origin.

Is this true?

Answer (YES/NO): YES